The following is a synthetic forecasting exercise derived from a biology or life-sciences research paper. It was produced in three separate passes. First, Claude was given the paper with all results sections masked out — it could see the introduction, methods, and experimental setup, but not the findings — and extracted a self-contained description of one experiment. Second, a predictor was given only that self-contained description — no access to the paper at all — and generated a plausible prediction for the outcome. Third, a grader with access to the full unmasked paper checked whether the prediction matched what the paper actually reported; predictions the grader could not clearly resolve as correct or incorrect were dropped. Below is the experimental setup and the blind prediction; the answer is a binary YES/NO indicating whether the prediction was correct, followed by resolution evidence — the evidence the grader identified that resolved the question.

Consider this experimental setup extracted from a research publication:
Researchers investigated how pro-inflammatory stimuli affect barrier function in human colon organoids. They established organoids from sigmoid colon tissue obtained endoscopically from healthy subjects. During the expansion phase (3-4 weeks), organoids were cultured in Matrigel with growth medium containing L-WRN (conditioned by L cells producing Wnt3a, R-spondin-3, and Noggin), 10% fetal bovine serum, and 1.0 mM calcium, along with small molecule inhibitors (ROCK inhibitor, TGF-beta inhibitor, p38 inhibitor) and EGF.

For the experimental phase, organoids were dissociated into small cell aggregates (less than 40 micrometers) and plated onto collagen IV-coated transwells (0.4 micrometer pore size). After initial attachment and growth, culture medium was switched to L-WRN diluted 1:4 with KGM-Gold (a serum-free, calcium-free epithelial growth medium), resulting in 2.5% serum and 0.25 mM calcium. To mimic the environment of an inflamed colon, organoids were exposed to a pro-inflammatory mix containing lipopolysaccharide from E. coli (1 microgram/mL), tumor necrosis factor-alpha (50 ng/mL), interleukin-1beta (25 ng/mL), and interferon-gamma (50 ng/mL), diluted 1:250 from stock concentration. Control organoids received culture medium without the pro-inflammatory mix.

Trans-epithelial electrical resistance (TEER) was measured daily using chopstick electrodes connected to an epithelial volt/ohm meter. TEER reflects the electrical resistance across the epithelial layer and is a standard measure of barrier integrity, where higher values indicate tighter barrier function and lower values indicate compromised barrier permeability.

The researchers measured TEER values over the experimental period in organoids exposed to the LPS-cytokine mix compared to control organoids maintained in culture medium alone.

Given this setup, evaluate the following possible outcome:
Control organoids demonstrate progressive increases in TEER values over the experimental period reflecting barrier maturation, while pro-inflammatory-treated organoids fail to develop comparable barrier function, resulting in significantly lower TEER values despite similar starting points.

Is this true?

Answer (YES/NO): NO